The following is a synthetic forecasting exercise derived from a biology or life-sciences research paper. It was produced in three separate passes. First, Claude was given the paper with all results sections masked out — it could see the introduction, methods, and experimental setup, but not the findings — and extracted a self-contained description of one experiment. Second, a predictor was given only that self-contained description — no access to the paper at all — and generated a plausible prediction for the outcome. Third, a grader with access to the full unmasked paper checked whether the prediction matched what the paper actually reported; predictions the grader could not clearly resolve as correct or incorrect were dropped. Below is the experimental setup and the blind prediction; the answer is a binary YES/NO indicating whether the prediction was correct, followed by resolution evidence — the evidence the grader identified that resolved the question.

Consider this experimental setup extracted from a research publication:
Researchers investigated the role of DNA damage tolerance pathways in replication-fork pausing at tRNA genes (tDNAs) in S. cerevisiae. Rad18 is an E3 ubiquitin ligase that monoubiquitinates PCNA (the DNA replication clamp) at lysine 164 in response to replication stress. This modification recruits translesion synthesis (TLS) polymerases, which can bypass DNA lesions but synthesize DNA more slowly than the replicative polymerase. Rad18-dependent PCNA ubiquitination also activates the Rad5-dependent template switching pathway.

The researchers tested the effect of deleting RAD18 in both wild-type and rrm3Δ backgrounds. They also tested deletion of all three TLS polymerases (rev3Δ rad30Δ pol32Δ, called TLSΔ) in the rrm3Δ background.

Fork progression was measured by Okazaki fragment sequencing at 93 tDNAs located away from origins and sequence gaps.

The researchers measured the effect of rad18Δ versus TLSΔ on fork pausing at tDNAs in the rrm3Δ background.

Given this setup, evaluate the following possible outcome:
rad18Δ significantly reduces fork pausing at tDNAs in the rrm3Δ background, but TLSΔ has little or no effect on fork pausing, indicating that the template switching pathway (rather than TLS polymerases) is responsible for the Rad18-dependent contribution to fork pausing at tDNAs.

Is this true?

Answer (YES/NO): YES